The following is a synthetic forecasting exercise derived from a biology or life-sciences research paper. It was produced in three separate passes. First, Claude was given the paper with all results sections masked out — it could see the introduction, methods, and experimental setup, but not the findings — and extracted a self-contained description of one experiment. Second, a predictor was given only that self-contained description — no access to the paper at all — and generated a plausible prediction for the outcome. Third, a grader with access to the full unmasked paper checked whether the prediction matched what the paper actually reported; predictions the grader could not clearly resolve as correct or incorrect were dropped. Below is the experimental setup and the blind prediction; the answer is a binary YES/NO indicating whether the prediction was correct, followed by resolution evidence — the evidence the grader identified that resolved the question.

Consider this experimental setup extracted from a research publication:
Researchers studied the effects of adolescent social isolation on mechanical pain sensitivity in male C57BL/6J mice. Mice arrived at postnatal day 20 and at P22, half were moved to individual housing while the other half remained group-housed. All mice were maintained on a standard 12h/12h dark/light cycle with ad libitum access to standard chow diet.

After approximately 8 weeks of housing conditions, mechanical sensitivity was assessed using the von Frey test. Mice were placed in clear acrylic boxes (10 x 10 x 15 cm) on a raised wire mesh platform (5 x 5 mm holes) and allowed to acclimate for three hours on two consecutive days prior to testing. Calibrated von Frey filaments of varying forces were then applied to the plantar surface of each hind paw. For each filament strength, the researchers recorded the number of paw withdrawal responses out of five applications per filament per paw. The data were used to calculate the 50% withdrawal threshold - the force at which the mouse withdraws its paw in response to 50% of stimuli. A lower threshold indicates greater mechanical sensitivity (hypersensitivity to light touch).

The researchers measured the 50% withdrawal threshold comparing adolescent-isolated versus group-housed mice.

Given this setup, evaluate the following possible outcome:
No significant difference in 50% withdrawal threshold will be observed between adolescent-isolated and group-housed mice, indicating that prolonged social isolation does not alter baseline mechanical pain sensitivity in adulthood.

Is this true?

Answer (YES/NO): NO